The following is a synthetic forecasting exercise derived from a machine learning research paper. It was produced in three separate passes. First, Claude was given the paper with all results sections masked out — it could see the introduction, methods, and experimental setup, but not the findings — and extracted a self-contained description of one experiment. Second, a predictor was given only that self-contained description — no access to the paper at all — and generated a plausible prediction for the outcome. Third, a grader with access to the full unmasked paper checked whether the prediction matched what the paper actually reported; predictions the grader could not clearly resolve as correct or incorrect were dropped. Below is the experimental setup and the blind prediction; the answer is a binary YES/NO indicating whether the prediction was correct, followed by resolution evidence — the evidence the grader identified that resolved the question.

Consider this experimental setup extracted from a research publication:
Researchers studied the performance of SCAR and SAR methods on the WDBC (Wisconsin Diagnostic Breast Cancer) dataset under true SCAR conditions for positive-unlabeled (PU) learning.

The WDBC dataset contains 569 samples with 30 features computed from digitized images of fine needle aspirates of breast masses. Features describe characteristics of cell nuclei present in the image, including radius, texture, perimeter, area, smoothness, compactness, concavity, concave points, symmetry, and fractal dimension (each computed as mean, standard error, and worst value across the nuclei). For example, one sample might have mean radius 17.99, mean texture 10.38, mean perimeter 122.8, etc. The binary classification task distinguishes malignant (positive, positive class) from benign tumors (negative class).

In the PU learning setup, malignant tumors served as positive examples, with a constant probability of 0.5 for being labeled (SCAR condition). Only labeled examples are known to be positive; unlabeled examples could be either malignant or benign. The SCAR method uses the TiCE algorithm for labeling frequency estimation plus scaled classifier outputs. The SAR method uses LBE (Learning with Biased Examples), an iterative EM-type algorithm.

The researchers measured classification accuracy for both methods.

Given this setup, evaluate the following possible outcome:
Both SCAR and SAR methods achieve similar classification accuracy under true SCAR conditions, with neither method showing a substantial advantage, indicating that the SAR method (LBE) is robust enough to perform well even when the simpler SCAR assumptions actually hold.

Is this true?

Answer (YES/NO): YES